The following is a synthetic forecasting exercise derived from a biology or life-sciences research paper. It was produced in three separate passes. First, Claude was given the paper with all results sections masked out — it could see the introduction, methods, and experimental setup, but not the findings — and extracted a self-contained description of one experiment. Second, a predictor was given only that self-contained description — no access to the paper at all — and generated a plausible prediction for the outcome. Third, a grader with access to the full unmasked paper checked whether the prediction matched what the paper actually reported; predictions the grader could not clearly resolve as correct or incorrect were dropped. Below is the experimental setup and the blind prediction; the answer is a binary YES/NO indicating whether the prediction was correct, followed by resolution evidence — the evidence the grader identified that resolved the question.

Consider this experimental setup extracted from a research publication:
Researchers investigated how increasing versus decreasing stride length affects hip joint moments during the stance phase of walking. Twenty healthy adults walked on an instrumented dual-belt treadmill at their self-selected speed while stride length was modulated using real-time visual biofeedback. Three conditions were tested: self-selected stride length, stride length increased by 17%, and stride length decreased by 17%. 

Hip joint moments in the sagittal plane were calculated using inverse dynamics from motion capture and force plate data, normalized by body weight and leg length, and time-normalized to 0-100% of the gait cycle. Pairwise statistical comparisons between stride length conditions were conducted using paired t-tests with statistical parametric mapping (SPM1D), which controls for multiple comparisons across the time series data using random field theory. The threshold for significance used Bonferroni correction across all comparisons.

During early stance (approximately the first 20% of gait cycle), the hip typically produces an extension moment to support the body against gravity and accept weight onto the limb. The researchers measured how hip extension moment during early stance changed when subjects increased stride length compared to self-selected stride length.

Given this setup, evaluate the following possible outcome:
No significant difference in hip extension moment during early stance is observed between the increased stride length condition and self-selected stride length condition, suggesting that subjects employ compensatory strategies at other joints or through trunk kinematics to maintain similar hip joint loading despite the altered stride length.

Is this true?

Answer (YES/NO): YES